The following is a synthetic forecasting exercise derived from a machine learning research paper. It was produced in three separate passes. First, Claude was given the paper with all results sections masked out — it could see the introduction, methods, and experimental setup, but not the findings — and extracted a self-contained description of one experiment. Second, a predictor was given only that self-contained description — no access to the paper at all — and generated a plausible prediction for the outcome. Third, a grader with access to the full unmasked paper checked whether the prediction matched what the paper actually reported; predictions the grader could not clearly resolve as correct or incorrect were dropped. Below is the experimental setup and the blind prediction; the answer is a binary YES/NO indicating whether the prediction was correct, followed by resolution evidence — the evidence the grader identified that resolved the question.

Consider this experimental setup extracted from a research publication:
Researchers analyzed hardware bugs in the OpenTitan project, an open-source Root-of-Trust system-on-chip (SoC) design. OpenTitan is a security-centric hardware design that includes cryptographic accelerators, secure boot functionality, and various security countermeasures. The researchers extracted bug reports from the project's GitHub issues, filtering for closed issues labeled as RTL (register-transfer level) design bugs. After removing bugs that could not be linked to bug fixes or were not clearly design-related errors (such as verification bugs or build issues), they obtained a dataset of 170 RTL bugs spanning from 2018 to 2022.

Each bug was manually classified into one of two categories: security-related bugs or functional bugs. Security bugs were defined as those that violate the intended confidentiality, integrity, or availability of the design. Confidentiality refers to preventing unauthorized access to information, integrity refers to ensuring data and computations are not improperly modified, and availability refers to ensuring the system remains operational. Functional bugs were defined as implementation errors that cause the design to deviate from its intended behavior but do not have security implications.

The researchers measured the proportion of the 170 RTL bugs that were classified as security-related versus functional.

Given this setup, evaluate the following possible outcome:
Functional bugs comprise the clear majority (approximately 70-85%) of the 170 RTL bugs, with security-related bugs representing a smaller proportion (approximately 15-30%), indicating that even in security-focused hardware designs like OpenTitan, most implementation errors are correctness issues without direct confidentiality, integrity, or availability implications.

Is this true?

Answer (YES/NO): NO